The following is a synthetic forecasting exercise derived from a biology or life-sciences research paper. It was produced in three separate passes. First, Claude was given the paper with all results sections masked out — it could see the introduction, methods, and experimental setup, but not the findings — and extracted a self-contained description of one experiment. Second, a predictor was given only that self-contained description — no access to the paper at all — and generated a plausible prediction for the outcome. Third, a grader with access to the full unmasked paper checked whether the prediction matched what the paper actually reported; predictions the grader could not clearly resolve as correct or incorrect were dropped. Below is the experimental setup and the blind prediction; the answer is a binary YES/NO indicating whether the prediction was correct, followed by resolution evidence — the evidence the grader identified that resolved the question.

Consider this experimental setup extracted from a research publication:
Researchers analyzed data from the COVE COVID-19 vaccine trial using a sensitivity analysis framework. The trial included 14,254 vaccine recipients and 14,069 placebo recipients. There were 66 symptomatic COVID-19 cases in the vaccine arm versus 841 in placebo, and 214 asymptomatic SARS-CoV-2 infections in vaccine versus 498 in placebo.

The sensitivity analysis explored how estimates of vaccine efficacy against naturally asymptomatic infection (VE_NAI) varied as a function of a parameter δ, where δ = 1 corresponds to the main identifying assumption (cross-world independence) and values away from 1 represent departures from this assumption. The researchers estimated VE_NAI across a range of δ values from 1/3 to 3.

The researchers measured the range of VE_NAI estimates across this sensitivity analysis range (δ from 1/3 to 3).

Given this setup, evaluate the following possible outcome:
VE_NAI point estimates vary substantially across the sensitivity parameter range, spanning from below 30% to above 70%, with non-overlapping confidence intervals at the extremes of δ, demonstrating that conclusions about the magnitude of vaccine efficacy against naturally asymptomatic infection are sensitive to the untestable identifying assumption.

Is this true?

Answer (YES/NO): NO